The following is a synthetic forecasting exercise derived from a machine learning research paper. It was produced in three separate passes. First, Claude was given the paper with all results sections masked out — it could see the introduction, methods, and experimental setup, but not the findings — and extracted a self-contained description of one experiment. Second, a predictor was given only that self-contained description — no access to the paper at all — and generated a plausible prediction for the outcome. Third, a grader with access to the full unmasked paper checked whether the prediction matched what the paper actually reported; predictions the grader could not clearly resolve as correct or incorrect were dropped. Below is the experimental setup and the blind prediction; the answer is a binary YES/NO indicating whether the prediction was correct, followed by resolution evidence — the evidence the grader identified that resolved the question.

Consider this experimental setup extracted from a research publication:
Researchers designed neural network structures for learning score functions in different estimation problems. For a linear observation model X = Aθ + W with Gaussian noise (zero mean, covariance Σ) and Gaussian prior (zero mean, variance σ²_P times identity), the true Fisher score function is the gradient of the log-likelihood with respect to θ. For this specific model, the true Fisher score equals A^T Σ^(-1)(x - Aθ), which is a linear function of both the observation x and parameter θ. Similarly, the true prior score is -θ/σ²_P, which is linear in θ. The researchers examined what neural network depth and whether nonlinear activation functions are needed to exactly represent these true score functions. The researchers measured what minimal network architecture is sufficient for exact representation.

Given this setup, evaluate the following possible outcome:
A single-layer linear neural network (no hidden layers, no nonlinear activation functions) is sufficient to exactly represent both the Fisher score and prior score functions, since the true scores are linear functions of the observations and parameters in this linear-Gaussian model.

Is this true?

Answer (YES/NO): YES